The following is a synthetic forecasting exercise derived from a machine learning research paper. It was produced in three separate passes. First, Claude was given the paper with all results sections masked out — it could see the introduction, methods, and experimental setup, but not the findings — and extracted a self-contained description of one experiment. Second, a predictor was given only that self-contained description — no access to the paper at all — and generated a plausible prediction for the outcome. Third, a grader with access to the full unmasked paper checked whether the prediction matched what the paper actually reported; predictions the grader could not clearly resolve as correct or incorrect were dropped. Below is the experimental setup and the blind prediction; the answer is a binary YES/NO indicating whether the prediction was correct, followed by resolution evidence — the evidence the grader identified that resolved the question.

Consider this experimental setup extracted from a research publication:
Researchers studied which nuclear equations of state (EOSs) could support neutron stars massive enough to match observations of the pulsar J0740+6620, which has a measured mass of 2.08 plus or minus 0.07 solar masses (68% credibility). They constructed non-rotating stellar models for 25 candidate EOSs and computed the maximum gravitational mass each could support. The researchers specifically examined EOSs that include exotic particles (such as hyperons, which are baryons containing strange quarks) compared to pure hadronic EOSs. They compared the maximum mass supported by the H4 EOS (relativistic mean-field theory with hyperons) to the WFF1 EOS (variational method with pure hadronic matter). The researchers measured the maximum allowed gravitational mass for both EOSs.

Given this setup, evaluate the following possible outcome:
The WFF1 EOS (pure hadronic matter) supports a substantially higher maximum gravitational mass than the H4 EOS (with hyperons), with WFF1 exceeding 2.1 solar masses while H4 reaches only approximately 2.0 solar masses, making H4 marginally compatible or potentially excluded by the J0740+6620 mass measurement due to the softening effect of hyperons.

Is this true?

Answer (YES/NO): YES